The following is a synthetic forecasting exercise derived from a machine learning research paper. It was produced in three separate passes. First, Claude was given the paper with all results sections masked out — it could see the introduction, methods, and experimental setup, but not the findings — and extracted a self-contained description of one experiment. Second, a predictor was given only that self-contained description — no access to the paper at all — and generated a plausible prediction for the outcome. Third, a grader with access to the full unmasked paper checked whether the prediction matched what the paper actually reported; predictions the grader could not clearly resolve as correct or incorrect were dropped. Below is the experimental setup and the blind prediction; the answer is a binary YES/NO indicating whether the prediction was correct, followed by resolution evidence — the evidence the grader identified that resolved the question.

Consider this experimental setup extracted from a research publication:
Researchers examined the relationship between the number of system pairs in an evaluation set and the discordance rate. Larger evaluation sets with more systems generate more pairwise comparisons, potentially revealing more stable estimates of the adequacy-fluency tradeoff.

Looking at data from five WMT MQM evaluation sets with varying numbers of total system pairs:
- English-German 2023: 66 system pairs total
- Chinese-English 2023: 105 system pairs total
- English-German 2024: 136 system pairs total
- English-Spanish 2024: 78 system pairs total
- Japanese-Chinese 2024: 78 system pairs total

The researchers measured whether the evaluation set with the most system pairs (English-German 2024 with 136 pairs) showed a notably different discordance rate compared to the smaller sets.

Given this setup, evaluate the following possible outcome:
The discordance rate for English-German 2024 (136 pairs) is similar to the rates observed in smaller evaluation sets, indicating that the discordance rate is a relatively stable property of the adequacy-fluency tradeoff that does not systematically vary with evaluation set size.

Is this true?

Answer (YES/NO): YES